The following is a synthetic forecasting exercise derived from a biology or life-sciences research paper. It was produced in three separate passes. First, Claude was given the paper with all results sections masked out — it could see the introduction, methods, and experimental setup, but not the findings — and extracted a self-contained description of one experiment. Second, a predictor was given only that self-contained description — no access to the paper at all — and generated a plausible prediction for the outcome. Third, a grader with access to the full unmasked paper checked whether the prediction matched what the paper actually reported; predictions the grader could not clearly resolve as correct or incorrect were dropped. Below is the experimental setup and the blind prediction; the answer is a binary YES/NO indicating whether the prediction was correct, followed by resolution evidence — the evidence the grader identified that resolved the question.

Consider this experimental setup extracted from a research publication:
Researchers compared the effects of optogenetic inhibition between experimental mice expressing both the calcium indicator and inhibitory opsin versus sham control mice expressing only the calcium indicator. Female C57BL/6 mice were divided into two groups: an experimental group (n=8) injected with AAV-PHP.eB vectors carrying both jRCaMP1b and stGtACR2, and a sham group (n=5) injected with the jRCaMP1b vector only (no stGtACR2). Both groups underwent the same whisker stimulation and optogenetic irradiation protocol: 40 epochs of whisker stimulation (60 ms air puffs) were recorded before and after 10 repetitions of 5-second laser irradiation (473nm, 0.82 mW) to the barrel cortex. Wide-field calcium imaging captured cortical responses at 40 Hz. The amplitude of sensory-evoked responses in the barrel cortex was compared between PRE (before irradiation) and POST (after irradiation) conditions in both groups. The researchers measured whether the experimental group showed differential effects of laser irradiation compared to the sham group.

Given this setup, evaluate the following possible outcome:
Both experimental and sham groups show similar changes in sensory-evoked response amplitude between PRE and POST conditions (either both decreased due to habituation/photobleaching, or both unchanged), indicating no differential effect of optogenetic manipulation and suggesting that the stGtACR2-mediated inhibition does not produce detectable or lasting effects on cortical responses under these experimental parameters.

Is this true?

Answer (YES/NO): NO